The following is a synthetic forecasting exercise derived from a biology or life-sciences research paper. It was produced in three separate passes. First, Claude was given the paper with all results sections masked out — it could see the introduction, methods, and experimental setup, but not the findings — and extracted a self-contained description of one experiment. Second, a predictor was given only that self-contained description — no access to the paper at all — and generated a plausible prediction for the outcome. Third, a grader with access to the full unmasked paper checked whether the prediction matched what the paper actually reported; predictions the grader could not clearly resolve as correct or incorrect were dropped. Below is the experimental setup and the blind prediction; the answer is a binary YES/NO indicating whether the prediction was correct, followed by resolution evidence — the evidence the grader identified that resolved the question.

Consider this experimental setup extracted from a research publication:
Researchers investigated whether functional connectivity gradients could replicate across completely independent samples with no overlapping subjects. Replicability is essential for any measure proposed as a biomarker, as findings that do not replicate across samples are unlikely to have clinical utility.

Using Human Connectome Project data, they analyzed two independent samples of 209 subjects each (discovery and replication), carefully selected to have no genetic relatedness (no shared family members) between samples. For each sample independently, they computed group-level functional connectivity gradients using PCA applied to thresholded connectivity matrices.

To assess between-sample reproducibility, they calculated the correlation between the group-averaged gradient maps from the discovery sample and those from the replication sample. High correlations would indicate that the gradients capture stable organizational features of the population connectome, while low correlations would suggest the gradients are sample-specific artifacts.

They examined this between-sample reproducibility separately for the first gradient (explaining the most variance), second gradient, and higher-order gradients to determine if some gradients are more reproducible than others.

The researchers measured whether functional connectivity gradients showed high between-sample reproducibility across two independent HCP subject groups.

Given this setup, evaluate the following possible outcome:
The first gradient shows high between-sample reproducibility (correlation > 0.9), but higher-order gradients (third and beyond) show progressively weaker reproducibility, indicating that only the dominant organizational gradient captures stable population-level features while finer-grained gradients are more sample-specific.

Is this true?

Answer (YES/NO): NO